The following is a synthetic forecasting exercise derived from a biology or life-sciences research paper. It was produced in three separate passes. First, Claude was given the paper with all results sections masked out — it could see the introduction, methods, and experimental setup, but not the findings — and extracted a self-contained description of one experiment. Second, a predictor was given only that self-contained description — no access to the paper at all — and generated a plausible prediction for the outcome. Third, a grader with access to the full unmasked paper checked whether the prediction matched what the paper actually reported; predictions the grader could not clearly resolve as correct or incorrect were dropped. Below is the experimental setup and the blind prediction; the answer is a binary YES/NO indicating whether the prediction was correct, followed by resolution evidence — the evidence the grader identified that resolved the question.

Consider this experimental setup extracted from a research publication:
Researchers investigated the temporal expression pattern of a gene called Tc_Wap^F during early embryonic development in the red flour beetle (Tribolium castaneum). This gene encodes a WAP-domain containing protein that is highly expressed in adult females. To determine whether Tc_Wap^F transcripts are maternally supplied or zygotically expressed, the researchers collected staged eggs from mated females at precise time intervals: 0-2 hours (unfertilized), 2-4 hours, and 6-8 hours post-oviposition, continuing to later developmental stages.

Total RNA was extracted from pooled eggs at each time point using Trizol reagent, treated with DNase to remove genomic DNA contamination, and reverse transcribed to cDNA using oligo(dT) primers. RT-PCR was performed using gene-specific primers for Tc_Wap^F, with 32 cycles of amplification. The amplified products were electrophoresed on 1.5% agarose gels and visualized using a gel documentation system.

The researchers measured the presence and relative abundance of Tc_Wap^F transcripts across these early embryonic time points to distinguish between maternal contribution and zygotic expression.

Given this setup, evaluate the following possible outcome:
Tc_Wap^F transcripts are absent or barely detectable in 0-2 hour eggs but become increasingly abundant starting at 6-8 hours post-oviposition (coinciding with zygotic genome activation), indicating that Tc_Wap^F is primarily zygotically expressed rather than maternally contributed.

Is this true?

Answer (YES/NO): NO